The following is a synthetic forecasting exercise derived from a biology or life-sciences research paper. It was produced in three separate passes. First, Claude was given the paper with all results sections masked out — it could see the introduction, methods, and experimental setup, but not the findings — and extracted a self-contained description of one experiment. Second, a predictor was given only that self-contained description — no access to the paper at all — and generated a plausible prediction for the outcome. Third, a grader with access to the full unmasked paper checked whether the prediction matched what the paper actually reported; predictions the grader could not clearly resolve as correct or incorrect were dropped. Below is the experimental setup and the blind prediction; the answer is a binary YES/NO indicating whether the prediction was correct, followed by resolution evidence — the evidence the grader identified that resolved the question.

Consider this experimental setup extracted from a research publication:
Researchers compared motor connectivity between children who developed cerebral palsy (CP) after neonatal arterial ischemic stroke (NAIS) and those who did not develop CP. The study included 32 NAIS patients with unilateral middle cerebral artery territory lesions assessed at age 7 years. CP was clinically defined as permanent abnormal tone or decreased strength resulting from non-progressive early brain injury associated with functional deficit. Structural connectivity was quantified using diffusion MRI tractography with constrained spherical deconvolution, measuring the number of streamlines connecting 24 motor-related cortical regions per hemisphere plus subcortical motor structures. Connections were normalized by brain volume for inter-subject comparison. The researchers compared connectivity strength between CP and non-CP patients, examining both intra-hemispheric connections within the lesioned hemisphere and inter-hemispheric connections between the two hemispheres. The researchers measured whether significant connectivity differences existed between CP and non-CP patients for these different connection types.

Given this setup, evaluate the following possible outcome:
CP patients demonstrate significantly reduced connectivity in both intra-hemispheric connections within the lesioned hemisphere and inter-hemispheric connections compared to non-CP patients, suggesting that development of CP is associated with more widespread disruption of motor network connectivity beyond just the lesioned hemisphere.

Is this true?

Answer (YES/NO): NO